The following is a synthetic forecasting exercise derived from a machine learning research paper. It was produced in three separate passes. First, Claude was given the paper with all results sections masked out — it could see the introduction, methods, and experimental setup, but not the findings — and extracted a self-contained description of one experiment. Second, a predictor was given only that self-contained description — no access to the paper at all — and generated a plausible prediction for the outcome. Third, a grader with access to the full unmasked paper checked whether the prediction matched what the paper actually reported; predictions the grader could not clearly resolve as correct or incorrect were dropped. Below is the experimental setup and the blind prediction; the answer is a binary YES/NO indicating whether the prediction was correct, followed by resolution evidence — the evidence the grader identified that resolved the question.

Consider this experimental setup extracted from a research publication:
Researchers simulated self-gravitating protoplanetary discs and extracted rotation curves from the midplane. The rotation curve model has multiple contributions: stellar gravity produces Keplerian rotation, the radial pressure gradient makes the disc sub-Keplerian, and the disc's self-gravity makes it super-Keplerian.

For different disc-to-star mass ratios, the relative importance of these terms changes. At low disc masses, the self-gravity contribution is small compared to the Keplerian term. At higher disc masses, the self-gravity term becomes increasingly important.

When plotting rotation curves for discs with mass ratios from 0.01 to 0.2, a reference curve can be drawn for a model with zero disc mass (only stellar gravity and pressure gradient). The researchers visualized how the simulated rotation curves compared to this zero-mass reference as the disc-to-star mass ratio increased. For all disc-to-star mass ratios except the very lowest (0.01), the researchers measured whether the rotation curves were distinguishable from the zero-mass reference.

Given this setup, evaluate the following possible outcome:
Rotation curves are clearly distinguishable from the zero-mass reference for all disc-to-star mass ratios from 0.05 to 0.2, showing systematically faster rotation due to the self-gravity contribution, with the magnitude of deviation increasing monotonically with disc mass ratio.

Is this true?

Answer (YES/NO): YES